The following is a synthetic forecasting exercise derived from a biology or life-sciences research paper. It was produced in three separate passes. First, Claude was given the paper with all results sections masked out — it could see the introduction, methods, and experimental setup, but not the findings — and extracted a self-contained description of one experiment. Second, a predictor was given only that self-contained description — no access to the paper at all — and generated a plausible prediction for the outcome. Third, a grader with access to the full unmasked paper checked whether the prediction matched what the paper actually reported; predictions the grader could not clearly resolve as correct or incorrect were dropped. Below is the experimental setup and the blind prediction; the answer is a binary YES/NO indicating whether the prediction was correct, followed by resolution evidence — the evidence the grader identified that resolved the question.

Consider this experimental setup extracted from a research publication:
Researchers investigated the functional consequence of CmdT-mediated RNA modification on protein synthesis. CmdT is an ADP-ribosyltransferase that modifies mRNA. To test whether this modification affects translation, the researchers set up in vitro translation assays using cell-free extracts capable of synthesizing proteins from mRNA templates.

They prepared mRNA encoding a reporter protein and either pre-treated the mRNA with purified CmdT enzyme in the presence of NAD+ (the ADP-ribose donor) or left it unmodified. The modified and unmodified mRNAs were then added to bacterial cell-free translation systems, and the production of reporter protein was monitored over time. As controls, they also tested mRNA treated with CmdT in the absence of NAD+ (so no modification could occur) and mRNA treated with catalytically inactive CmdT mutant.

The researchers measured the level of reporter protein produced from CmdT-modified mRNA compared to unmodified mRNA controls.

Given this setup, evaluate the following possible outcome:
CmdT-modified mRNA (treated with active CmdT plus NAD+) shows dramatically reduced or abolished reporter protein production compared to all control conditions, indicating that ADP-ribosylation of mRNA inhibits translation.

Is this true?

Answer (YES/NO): YES